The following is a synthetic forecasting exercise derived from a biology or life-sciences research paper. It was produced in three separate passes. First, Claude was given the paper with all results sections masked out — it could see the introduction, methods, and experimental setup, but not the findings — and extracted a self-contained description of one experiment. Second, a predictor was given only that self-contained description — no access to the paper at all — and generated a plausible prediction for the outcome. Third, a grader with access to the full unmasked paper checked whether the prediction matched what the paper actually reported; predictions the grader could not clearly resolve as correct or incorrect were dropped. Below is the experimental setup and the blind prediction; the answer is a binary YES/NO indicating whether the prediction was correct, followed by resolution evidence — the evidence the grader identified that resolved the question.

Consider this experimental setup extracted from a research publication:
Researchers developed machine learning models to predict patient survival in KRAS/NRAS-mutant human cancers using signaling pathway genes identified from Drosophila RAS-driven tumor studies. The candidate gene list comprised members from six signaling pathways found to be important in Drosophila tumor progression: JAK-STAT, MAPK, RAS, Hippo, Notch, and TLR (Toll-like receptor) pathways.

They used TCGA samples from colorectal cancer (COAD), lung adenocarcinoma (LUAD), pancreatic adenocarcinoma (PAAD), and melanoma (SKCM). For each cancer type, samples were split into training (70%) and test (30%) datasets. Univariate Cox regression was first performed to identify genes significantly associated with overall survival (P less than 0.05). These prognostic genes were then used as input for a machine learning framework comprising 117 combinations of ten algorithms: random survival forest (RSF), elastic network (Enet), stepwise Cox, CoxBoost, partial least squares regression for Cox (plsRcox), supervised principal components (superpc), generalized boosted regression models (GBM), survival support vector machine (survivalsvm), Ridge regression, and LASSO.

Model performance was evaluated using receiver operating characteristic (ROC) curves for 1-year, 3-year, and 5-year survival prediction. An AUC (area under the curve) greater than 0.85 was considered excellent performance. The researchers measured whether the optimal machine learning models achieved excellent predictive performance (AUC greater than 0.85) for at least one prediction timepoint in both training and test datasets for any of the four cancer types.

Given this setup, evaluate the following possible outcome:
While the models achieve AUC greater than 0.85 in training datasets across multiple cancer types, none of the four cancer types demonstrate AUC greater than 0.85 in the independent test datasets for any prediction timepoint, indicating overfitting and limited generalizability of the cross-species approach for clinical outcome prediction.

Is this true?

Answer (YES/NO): NO